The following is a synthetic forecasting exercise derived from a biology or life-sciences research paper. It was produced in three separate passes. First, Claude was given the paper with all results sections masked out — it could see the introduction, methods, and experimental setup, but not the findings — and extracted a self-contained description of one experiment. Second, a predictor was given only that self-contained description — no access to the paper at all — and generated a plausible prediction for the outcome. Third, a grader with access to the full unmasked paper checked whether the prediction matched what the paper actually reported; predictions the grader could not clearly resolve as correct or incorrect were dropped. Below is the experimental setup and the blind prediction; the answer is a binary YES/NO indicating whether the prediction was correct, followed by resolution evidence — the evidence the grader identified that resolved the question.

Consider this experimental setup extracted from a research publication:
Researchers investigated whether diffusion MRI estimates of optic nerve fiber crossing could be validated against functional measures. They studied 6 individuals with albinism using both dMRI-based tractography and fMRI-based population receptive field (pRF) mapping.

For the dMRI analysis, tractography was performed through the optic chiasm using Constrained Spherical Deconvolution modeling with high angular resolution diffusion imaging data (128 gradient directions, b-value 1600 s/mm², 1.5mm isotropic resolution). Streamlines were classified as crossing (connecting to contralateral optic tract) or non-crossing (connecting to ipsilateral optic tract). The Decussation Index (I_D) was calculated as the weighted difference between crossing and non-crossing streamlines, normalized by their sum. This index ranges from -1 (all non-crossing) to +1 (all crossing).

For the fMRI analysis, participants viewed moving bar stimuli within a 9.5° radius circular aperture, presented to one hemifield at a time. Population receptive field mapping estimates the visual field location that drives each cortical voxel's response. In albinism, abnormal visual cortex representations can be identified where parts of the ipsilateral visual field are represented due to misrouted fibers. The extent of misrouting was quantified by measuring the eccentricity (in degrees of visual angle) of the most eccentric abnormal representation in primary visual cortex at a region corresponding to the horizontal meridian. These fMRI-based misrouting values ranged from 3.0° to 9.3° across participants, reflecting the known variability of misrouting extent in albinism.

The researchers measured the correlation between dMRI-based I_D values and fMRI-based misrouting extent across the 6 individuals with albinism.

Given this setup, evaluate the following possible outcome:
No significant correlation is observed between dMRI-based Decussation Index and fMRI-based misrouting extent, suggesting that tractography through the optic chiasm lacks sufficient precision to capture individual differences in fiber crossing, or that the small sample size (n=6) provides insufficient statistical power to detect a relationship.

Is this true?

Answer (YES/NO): NO